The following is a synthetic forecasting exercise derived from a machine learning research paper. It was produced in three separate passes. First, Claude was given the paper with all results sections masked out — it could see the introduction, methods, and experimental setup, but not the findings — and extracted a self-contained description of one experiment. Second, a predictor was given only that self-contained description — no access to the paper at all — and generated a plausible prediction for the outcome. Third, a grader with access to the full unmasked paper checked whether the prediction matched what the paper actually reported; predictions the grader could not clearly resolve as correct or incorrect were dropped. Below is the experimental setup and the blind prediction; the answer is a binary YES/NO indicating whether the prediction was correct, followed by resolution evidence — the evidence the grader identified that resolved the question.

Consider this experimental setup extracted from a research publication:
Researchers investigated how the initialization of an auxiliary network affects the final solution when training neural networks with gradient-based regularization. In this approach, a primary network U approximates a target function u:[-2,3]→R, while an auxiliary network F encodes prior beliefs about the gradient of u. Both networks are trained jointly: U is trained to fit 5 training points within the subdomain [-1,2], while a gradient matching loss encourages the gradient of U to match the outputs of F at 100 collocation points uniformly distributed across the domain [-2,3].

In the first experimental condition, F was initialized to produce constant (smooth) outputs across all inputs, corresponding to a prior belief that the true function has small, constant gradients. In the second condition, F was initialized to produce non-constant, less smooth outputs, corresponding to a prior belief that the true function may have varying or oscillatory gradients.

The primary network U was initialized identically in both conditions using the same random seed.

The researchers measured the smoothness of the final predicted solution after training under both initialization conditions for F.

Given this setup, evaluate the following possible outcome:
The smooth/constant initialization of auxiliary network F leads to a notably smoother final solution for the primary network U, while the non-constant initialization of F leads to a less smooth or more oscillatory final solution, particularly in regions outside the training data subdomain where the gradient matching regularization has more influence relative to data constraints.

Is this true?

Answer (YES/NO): YES